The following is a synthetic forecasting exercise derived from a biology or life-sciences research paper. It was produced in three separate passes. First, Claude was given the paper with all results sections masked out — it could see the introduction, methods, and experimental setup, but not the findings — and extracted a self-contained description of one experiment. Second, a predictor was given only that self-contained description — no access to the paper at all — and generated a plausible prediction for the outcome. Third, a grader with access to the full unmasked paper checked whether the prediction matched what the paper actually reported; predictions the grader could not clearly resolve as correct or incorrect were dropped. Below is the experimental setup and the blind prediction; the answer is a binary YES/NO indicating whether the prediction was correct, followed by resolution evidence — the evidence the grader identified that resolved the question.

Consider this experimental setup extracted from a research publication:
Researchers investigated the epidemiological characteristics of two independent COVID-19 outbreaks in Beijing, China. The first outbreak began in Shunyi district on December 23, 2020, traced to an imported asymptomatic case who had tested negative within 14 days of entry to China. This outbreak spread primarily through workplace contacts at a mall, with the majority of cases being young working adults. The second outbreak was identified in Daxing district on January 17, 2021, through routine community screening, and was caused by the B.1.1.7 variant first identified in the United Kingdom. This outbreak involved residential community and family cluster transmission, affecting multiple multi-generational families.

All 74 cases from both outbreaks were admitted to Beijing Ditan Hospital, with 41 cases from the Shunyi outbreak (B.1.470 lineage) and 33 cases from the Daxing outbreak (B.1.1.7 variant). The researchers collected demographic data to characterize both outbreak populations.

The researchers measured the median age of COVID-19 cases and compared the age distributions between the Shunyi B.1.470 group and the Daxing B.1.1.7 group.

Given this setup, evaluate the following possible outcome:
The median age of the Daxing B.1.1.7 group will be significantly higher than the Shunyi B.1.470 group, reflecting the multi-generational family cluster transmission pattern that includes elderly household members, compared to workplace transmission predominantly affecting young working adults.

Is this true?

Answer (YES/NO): YES